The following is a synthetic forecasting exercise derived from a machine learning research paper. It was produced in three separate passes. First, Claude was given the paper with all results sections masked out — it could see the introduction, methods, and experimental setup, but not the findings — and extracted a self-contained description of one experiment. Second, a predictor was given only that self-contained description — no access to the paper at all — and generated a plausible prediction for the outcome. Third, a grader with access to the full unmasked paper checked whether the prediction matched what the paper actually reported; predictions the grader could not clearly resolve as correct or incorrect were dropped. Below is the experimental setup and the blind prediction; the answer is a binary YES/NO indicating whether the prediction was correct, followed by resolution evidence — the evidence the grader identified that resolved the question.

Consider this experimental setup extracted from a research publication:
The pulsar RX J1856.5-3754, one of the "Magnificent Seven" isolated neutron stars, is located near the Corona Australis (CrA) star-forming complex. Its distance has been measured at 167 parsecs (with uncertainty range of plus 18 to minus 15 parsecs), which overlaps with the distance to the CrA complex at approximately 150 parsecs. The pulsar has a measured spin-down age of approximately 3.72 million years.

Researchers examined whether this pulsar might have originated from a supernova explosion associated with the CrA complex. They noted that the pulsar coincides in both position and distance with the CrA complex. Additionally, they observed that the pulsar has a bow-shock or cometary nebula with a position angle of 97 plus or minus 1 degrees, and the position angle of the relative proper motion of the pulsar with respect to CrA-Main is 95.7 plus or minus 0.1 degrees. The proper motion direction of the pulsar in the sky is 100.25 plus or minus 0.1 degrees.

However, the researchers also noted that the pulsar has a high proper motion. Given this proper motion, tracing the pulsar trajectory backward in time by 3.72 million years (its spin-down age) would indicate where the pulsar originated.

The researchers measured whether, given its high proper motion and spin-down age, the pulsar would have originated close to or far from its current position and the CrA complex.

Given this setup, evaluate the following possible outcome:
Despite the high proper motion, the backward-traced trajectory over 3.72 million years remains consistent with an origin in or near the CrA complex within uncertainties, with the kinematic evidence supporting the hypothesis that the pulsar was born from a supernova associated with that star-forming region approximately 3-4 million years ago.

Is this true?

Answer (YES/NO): NO